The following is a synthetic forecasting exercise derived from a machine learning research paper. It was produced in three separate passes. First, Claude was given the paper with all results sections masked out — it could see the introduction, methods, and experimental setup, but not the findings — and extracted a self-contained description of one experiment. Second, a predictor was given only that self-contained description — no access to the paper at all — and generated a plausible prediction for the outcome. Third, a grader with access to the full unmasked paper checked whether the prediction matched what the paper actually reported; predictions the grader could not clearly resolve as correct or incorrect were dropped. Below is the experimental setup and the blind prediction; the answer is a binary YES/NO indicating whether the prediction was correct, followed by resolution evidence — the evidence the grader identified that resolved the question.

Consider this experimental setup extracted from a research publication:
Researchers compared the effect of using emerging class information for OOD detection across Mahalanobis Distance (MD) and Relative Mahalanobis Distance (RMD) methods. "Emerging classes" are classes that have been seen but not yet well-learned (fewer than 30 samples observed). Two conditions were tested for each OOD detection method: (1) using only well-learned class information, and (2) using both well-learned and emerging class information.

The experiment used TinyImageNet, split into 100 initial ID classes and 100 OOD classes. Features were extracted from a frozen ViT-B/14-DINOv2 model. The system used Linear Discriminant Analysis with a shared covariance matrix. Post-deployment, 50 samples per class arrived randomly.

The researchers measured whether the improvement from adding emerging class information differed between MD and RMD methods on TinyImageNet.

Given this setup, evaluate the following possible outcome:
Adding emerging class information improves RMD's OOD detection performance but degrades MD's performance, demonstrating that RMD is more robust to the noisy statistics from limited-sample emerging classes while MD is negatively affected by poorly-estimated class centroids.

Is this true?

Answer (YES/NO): NO